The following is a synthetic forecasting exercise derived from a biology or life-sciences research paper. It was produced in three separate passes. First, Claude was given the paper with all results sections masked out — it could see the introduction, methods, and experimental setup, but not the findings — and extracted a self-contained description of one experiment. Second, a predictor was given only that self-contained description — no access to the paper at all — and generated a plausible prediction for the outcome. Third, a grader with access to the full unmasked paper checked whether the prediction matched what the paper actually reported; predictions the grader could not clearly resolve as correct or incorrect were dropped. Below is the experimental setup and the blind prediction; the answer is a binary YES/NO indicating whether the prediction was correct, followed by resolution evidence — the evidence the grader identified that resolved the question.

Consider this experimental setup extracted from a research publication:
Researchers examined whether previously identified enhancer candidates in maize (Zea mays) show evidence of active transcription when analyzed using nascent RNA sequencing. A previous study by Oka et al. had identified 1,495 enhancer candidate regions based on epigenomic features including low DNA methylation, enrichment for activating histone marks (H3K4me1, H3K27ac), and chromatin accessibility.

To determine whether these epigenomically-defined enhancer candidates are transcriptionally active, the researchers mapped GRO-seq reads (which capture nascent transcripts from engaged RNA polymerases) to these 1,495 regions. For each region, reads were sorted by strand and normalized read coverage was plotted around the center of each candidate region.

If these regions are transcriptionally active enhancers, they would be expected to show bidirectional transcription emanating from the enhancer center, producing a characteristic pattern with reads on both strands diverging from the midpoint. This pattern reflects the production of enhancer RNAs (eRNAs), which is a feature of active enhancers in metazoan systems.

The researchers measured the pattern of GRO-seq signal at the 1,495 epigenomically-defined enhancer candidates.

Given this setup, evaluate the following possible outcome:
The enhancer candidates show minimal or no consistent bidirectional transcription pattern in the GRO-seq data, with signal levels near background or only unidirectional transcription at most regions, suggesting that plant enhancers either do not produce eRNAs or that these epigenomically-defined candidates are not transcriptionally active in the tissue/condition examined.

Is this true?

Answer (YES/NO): NO